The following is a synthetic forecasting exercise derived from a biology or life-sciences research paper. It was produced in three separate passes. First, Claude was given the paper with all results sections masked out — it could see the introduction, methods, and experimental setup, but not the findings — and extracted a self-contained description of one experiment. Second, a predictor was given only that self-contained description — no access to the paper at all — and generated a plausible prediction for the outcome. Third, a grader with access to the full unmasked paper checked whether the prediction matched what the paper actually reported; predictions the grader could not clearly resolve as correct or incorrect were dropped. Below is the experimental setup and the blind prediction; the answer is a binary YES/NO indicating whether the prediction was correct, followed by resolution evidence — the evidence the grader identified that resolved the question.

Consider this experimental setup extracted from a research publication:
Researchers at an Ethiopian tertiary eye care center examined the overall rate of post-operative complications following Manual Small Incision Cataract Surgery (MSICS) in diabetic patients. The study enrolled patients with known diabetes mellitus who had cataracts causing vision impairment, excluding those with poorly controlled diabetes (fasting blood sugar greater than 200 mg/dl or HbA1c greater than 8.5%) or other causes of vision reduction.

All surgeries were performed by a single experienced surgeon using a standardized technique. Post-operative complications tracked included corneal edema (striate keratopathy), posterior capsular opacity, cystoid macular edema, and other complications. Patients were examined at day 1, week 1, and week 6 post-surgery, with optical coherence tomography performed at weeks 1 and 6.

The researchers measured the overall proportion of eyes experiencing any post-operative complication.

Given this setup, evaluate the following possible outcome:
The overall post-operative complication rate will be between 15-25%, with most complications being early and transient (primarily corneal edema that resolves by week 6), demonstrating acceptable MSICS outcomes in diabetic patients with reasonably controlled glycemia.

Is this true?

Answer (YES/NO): NO